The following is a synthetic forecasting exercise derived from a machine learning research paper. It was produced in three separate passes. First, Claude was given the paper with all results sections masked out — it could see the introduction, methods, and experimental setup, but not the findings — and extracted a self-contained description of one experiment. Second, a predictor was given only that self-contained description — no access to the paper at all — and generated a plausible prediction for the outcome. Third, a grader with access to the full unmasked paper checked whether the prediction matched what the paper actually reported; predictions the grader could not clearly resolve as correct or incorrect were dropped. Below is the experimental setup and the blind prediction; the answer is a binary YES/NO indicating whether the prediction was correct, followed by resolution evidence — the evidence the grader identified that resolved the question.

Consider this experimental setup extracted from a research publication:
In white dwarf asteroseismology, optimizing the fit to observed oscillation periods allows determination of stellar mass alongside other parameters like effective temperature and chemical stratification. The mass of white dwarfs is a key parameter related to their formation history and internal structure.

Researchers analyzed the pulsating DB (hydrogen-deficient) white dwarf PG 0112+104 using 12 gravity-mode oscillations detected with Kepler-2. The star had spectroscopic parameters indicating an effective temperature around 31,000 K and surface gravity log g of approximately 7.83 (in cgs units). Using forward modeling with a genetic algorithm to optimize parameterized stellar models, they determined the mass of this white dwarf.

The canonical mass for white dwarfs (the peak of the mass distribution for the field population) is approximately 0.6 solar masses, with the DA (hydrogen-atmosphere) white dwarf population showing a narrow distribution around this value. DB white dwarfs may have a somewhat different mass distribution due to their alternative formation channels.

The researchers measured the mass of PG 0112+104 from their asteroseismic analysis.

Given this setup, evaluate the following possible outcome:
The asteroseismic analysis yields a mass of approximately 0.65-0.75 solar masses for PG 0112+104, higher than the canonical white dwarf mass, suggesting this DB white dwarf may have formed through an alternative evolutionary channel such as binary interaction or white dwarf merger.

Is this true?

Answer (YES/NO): NO